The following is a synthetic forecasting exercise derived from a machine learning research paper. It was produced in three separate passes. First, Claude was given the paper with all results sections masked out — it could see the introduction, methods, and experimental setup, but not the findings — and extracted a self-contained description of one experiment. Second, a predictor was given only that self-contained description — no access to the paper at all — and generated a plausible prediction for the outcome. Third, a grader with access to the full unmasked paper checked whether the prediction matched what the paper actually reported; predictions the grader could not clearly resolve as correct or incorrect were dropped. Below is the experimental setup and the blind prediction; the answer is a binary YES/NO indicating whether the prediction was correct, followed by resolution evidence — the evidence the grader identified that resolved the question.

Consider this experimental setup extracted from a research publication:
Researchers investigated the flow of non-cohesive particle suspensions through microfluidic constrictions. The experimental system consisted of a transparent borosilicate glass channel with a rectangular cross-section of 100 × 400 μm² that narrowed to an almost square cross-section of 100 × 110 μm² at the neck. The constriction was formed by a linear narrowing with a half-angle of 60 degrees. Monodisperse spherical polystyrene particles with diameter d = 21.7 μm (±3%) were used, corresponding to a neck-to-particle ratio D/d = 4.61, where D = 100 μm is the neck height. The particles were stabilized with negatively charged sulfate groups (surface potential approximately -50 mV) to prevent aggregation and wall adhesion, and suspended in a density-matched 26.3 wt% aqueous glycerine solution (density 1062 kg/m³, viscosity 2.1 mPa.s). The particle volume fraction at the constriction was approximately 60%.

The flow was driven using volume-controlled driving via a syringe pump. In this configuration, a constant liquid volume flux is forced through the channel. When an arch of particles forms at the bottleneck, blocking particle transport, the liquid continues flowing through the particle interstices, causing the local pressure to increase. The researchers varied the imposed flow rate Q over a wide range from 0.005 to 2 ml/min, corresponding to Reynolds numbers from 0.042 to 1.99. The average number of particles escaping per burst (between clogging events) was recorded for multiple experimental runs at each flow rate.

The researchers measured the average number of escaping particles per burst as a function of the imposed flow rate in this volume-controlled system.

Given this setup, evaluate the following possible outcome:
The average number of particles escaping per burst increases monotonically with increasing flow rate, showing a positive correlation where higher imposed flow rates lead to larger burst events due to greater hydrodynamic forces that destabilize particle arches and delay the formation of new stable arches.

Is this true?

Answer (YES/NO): NO